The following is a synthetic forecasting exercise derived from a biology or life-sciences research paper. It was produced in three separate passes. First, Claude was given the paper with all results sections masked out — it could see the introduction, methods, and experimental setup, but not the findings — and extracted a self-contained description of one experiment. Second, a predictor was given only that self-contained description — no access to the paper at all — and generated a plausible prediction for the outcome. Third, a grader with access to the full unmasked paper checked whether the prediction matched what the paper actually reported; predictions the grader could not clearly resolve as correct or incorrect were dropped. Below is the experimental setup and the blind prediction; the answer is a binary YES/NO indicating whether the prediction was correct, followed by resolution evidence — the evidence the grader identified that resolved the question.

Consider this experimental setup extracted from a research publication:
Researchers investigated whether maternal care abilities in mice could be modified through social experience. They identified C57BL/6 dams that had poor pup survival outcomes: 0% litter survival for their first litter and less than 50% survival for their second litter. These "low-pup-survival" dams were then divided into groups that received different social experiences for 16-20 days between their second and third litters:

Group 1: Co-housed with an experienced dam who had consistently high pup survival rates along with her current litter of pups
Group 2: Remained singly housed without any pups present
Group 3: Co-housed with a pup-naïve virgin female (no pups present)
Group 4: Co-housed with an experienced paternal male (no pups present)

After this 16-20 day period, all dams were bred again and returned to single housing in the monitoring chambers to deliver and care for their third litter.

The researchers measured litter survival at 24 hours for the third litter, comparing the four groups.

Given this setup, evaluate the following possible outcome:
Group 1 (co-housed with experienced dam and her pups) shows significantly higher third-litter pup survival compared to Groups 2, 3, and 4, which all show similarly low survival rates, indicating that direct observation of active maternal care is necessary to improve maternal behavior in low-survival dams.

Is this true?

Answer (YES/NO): YES